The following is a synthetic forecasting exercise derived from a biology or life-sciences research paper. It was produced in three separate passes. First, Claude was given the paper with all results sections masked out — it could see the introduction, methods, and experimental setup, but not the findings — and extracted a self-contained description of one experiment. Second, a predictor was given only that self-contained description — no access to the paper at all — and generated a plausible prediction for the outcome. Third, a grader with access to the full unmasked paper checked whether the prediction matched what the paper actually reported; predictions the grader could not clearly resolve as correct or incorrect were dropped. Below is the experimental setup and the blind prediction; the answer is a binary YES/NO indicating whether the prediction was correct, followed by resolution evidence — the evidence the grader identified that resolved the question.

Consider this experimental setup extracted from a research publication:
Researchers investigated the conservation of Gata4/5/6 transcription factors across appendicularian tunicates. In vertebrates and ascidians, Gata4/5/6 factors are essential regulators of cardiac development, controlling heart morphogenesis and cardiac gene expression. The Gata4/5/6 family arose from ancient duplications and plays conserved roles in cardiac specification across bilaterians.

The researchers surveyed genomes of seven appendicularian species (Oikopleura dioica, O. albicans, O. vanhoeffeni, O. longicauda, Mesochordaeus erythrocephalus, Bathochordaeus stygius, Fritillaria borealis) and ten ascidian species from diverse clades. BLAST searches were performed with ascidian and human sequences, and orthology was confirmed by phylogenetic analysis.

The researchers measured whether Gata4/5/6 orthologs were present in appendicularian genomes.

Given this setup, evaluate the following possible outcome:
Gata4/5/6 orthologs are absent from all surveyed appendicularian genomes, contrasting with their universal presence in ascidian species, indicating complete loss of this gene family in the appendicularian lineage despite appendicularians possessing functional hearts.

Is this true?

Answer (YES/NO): YES